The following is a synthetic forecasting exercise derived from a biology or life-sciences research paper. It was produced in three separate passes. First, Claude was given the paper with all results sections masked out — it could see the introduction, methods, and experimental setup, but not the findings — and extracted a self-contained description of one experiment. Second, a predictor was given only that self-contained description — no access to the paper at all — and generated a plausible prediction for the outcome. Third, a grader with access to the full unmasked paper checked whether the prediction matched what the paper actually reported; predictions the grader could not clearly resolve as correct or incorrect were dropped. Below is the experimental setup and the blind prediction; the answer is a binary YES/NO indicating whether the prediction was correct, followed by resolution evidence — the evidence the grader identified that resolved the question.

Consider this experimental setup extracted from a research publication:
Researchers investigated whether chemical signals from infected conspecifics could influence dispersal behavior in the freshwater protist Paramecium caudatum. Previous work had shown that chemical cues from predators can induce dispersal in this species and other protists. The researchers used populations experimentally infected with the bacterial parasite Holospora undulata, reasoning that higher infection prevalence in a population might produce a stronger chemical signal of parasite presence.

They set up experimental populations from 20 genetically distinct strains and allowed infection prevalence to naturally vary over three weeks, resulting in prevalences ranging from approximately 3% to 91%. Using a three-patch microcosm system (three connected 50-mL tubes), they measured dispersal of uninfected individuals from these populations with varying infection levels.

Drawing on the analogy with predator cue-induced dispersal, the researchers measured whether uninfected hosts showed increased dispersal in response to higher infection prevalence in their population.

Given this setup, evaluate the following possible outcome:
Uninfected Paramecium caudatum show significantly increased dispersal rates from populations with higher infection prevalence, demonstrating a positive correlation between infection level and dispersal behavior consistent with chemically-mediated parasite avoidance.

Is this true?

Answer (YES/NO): NO